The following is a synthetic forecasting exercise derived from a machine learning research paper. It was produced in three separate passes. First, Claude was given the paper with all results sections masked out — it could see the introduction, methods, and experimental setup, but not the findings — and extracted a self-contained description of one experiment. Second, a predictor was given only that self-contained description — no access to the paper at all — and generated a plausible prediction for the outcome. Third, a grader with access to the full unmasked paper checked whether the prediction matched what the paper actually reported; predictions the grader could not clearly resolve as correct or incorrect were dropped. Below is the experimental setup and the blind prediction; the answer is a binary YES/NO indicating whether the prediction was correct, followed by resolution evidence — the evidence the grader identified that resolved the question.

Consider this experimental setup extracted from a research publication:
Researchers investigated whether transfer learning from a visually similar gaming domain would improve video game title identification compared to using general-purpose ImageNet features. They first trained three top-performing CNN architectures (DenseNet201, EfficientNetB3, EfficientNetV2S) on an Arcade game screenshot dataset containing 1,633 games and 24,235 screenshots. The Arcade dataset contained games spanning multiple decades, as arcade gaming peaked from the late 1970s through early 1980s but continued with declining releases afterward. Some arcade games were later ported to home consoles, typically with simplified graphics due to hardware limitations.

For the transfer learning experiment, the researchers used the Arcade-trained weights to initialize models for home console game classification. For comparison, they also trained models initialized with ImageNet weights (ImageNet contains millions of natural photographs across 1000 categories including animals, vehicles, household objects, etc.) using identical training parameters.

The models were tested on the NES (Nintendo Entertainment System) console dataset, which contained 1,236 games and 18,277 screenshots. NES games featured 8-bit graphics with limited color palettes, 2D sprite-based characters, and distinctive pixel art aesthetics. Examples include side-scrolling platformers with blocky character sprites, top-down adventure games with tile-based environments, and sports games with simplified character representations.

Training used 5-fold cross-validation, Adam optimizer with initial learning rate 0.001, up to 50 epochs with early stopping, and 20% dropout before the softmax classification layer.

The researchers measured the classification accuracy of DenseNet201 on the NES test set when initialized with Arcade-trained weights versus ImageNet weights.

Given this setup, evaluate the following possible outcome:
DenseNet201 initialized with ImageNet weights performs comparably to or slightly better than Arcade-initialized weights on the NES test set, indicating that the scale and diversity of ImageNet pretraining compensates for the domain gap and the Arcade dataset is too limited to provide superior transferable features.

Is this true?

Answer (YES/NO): NO